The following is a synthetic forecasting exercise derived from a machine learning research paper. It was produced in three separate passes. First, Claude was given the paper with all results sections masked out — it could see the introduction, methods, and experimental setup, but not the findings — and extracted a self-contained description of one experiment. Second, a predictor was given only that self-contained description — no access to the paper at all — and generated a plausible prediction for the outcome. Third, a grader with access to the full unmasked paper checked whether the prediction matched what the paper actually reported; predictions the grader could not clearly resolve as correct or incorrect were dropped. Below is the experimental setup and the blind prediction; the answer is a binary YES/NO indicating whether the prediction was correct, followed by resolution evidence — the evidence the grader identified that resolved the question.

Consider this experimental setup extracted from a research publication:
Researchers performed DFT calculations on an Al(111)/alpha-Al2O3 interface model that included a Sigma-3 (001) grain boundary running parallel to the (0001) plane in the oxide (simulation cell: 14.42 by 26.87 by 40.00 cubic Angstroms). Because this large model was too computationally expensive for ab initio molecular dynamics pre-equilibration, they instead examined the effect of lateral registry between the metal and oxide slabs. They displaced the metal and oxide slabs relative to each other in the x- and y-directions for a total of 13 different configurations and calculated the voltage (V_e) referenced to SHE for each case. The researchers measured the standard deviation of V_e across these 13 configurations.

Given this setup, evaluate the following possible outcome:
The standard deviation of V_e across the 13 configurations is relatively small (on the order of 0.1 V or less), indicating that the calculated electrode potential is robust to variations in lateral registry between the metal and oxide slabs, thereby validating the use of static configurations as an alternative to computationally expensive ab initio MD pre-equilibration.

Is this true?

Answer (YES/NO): YES